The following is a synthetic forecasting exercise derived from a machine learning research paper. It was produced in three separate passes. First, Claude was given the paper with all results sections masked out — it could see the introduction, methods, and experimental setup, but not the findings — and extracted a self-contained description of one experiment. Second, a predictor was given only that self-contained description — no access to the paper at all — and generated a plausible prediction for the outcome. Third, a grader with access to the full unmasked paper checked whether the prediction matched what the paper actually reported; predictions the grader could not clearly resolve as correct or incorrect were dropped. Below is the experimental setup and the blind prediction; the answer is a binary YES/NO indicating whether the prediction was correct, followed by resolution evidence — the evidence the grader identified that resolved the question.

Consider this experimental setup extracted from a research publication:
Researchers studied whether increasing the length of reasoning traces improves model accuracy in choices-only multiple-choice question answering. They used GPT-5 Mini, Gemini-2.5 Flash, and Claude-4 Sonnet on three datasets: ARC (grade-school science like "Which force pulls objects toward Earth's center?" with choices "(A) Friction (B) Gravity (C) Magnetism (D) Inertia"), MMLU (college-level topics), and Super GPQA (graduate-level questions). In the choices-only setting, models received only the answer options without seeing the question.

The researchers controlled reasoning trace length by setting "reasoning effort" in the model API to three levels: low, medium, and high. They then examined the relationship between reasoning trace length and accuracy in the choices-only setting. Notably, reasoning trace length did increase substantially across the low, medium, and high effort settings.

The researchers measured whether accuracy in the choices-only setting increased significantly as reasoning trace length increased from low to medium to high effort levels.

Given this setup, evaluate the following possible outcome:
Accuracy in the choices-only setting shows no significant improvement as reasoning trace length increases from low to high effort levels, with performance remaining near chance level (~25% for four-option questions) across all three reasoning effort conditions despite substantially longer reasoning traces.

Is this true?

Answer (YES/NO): NO